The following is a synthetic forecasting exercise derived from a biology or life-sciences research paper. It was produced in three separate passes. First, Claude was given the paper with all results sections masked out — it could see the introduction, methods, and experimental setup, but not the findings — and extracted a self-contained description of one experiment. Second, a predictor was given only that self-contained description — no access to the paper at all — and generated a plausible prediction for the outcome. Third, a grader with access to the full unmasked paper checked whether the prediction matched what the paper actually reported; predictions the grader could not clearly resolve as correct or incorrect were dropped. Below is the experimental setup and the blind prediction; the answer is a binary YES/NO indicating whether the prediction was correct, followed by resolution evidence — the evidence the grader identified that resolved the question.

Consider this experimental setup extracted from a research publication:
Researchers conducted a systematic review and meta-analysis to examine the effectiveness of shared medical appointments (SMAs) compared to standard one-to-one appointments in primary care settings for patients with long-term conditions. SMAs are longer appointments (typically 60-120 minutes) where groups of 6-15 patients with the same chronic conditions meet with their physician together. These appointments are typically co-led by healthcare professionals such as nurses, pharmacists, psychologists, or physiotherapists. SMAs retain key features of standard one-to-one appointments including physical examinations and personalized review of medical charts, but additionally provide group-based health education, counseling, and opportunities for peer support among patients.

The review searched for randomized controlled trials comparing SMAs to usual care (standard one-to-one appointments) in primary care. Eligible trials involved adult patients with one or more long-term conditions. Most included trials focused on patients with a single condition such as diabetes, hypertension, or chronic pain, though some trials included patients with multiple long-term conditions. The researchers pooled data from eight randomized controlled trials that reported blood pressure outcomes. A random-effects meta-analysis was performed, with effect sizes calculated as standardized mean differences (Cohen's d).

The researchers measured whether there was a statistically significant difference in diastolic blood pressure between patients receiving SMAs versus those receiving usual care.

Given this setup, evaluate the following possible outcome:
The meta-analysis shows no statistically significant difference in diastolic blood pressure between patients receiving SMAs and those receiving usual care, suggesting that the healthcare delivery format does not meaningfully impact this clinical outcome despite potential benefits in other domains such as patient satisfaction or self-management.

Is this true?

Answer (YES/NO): NO